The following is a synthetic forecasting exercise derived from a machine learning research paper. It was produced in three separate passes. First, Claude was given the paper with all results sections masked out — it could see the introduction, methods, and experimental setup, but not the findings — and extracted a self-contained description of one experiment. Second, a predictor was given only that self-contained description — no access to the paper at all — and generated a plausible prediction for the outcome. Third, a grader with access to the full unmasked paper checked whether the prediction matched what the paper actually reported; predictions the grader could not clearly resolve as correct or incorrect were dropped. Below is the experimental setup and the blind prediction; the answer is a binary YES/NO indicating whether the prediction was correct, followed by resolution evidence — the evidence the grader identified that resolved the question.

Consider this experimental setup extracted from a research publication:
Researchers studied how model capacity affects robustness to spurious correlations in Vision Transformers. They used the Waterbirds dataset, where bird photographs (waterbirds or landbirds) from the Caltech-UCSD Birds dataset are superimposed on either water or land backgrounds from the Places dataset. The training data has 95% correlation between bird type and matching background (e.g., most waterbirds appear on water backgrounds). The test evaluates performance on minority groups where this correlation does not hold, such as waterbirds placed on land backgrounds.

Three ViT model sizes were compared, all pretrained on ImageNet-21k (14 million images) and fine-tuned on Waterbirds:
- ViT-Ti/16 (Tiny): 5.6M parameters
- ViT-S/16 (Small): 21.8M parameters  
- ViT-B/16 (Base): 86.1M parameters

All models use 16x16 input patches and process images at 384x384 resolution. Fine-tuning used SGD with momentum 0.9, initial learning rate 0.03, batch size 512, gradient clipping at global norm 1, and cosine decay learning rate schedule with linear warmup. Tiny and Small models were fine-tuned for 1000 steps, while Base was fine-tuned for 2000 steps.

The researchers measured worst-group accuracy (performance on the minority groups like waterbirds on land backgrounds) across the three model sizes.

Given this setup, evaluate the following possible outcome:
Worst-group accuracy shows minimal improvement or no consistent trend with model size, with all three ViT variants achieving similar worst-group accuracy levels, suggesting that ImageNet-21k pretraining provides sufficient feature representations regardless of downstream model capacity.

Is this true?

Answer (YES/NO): NO